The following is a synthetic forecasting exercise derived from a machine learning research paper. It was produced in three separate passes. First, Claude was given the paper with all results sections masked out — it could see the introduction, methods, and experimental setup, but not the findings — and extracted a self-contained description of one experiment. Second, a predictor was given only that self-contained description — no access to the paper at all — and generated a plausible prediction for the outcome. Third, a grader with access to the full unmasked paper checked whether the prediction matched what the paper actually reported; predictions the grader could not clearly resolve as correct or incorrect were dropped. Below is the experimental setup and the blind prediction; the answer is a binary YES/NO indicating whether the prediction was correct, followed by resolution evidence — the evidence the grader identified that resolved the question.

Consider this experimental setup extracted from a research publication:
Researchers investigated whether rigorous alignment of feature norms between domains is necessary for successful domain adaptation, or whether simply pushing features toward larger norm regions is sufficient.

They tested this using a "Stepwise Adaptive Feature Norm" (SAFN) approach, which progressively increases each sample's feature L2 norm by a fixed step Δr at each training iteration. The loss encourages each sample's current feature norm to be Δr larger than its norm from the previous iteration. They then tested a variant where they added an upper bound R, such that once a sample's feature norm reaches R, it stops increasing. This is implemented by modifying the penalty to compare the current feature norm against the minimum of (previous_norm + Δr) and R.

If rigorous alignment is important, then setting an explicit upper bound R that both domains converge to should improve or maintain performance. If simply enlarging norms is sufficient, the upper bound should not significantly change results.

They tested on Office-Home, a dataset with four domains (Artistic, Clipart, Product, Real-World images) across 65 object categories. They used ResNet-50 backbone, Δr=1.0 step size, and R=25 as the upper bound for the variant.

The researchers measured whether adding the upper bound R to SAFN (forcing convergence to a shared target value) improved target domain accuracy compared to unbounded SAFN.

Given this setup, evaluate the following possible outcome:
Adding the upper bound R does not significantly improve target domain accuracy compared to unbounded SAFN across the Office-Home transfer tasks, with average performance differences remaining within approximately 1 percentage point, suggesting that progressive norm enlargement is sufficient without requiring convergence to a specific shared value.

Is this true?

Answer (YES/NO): YES